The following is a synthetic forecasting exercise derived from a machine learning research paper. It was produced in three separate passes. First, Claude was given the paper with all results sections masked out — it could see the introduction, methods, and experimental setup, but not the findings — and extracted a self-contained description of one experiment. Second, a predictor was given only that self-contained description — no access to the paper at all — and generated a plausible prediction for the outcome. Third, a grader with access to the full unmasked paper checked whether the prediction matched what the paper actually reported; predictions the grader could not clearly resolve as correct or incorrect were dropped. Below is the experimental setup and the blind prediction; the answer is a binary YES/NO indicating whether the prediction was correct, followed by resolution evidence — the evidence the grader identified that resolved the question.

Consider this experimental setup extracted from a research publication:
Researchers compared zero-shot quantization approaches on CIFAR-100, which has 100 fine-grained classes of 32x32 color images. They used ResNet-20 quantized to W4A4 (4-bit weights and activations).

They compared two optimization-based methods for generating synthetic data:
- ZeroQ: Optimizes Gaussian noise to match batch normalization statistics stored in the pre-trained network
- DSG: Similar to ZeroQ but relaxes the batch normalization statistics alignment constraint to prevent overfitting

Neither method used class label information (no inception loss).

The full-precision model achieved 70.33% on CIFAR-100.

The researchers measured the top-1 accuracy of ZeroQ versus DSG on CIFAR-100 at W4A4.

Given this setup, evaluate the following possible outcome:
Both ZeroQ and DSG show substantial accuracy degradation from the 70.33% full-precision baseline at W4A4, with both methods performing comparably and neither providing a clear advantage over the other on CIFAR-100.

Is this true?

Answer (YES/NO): NO